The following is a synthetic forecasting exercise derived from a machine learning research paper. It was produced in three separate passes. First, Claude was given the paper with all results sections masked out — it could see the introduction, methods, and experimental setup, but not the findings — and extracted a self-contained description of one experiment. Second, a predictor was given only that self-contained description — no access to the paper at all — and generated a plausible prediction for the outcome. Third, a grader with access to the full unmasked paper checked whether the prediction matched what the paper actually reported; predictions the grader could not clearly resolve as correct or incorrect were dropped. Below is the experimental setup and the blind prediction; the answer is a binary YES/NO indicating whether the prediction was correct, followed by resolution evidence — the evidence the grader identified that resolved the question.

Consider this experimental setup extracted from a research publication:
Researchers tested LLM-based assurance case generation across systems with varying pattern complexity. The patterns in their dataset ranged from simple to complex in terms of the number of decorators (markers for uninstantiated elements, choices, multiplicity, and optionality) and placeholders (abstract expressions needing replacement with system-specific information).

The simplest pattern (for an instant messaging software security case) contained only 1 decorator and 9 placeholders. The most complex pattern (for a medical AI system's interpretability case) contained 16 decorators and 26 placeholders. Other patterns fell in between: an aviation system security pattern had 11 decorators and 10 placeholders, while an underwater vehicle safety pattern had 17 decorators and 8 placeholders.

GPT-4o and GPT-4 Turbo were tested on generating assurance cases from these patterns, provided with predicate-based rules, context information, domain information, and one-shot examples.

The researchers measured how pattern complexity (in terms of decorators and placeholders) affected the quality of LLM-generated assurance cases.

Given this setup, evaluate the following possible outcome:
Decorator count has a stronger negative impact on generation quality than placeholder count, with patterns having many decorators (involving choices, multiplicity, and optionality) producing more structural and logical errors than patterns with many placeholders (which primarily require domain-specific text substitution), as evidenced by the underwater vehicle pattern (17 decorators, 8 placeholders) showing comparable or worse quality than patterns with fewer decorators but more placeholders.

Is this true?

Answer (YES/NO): NO